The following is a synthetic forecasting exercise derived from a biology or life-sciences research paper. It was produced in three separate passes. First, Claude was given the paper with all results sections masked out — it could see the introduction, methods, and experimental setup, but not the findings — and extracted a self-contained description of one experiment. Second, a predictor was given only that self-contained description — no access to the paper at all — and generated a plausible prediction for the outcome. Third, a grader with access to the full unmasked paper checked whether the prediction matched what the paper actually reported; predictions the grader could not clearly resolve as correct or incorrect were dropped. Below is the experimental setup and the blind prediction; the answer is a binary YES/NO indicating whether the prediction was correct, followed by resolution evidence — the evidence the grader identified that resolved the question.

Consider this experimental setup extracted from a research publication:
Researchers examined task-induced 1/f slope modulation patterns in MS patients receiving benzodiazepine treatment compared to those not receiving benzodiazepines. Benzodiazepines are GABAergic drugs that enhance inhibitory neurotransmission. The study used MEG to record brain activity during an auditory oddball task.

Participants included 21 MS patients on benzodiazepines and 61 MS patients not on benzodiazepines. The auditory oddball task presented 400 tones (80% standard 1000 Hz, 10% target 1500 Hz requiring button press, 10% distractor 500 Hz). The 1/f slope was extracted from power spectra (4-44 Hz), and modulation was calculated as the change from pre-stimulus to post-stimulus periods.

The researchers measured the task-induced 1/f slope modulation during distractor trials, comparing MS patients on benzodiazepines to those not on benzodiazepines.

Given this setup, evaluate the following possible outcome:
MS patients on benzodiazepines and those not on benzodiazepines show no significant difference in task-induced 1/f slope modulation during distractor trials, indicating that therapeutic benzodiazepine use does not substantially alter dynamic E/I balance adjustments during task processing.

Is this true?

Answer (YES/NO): YES